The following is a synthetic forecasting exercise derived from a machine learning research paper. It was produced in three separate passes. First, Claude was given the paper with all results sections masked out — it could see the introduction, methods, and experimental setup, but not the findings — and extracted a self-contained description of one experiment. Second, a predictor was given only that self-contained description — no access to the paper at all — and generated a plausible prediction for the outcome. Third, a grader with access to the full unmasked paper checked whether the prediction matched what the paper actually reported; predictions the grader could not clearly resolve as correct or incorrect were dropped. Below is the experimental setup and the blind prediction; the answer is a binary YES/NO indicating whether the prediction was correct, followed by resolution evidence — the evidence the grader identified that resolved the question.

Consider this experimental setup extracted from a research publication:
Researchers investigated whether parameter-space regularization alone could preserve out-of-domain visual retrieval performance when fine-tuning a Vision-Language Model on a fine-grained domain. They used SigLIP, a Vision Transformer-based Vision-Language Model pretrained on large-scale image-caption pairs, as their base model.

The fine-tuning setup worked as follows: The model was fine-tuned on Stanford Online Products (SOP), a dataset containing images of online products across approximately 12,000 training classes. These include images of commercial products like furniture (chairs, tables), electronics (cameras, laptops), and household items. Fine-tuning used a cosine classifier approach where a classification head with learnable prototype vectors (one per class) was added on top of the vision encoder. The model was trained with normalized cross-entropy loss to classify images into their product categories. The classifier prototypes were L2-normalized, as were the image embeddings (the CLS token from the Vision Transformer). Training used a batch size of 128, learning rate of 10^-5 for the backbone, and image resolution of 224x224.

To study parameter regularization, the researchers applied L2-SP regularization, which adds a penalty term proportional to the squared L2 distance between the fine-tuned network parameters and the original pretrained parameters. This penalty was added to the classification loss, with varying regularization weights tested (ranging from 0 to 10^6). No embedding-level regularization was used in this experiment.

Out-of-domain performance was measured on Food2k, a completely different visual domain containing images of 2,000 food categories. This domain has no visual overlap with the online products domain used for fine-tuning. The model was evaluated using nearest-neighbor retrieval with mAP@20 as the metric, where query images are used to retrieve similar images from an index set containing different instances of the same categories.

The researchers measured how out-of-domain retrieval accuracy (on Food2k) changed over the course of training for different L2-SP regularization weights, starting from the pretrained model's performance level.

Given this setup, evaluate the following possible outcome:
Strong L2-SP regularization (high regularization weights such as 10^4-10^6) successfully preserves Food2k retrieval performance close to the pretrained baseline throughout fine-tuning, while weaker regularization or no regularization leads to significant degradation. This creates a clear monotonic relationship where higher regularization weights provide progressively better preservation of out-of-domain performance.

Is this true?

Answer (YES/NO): NO